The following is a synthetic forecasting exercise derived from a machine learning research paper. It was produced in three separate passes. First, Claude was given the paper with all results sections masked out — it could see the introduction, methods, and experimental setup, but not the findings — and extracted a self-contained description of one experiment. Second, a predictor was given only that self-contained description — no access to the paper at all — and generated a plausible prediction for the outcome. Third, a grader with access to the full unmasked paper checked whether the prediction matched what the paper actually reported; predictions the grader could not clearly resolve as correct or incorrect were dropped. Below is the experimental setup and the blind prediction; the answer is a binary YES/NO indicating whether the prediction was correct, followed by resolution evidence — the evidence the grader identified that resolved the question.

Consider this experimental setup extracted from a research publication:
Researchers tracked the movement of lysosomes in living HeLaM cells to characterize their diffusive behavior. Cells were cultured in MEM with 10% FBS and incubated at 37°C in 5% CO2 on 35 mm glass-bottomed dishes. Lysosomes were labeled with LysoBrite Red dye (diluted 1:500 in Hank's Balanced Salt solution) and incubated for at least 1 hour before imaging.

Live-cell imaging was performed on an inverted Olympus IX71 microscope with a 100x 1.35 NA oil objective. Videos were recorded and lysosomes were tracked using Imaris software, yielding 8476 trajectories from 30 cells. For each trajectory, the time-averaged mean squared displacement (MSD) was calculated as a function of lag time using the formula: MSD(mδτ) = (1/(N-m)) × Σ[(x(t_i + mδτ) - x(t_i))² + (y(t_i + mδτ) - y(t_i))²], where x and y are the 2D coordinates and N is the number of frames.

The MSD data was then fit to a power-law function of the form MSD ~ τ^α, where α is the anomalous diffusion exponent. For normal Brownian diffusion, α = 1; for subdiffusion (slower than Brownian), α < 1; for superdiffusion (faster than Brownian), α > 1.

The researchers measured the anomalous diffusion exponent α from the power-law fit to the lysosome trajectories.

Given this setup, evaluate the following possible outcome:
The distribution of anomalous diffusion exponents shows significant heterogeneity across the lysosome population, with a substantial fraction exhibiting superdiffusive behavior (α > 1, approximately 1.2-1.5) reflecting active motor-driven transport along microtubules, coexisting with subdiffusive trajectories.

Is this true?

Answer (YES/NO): NO